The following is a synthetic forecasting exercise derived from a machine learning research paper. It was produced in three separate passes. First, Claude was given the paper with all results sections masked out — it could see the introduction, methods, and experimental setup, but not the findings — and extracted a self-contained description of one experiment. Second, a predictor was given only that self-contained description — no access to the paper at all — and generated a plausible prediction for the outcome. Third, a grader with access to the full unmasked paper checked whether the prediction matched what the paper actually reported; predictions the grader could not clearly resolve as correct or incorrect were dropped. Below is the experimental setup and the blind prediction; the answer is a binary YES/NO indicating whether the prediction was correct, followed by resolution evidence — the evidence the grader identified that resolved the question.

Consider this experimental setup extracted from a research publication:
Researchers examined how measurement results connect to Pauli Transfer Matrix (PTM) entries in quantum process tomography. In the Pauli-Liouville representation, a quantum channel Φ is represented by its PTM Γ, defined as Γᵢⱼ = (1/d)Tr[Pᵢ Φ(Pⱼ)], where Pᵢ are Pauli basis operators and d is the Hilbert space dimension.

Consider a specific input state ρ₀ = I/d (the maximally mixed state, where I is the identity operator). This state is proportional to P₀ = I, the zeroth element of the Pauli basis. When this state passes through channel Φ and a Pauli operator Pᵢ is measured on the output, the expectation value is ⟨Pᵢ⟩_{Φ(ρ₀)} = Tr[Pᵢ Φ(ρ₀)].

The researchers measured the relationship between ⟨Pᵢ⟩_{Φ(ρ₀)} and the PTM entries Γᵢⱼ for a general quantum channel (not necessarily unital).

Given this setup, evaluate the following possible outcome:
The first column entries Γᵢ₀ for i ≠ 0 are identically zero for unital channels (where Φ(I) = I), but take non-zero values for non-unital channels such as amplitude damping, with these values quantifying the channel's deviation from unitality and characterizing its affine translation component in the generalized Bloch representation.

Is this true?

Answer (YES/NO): YES